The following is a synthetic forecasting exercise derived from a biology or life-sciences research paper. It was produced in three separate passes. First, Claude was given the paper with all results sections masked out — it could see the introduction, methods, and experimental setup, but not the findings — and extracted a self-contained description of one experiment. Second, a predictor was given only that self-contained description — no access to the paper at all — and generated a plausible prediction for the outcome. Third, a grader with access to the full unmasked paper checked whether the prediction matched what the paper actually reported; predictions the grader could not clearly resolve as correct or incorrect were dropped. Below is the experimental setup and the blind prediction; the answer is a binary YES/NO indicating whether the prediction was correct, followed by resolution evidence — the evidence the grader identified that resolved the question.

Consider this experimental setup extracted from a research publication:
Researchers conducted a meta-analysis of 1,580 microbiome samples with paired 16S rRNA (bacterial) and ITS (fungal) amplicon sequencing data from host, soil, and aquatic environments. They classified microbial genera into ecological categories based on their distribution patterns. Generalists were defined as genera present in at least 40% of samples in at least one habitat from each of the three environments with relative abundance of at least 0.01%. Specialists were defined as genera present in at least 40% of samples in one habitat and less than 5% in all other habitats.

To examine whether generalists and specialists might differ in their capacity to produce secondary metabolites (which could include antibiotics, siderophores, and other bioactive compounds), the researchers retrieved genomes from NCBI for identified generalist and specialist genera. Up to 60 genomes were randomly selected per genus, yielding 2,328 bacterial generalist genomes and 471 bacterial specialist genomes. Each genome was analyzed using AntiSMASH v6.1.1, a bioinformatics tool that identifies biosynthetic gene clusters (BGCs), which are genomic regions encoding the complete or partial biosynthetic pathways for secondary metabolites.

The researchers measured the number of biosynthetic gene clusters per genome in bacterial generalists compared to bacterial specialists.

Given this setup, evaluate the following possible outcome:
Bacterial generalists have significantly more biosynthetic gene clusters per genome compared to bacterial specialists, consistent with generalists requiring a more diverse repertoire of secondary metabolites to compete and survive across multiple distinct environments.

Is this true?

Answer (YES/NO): YES